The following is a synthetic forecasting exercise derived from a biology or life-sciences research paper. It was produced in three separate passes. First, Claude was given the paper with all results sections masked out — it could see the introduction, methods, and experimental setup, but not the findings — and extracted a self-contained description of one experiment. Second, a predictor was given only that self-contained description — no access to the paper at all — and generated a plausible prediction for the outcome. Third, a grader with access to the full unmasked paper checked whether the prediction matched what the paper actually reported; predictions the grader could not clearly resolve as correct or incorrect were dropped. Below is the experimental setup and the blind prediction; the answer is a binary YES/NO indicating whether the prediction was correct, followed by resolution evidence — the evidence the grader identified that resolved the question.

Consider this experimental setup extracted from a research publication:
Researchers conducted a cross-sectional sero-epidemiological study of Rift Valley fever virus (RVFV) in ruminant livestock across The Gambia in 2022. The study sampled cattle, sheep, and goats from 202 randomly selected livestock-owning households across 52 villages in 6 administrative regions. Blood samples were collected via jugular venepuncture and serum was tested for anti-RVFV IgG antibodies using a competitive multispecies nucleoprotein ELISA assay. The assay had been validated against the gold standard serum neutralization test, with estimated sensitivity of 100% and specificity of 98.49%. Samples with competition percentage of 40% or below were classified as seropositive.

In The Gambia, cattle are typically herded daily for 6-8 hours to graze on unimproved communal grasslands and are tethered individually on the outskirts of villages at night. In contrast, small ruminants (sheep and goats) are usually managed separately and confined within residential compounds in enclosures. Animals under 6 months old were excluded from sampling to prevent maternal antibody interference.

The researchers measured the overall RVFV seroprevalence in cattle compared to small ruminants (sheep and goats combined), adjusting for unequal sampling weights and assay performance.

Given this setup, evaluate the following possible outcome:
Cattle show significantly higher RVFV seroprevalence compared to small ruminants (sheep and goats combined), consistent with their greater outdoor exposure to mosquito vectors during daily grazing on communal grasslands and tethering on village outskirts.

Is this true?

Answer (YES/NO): YES